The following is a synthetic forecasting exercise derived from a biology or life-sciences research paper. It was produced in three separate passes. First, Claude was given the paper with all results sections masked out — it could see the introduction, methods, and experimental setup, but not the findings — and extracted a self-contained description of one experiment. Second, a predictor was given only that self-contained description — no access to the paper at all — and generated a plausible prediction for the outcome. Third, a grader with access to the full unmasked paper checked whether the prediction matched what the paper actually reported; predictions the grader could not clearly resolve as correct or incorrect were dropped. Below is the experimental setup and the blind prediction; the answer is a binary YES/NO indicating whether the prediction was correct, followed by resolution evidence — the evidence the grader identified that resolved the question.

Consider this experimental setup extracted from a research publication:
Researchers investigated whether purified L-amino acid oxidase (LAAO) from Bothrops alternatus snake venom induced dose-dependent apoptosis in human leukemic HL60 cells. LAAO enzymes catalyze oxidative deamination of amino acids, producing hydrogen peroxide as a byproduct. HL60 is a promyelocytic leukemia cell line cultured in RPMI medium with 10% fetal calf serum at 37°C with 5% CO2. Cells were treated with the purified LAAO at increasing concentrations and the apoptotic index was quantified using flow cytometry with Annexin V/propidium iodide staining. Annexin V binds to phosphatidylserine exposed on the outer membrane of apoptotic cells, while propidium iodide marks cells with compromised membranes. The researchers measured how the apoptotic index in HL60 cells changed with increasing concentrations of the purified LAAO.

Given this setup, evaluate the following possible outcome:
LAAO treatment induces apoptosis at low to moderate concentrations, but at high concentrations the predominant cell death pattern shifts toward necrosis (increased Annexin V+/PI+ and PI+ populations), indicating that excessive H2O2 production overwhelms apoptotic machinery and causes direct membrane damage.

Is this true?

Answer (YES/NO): NO